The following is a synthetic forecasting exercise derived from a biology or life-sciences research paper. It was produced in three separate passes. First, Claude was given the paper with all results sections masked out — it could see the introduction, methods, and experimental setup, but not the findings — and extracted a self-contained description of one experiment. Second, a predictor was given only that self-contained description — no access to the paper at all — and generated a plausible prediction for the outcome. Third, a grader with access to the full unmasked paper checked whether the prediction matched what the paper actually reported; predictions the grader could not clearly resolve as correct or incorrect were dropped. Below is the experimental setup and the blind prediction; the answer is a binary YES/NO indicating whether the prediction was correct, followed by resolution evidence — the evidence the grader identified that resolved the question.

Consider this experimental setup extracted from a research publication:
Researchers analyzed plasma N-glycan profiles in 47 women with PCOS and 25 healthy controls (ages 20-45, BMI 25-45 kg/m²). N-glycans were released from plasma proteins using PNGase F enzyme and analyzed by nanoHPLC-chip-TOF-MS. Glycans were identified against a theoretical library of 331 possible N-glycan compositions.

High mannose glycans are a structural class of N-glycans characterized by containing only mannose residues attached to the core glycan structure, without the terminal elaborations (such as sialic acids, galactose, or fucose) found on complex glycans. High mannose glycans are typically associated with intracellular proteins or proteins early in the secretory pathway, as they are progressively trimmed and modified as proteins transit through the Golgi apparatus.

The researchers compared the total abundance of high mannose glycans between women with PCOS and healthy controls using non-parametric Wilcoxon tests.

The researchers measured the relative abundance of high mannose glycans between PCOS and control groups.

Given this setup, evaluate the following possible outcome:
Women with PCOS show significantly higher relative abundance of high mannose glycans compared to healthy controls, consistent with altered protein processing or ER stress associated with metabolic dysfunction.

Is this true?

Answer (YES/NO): NO